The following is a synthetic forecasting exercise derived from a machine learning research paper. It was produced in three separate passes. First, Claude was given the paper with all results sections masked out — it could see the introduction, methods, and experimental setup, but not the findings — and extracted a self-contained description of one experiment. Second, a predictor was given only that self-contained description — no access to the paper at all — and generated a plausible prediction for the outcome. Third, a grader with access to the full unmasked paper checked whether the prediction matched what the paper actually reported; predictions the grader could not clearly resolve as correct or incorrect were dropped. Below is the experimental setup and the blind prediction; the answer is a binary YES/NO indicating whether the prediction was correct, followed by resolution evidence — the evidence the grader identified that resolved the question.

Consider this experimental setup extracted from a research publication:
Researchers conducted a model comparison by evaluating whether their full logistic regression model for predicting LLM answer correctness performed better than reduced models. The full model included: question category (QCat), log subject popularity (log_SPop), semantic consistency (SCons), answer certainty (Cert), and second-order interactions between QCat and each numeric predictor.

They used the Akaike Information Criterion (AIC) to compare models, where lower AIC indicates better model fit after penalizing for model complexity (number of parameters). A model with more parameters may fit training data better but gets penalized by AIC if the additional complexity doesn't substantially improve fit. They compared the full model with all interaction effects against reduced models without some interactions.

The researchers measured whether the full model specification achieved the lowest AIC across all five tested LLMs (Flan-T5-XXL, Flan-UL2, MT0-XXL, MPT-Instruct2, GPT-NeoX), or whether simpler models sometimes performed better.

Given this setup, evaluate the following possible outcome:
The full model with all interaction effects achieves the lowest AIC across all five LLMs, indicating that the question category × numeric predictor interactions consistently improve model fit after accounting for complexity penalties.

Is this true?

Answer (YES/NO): YES